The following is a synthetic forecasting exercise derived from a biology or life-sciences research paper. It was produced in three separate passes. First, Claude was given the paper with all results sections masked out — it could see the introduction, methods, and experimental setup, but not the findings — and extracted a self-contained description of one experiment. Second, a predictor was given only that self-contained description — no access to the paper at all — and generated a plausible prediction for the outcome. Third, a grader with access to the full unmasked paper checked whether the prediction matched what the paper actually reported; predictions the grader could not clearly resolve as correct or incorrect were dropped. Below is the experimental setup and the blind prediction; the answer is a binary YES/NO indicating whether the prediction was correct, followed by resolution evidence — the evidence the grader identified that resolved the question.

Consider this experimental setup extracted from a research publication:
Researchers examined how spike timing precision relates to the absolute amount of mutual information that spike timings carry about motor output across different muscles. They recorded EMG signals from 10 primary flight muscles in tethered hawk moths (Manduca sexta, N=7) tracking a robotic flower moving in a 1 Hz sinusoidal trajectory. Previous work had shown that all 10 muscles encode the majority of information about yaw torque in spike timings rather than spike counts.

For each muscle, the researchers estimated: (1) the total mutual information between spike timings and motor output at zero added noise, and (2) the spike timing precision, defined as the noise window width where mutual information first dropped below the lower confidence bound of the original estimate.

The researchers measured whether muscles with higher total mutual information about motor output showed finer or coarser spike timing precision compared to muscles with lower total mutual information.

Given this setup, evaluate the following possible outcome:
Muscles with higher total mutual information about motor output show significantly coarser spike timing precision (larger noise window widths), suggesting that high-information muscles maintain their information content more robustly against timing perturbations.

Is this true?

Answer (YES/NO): NO